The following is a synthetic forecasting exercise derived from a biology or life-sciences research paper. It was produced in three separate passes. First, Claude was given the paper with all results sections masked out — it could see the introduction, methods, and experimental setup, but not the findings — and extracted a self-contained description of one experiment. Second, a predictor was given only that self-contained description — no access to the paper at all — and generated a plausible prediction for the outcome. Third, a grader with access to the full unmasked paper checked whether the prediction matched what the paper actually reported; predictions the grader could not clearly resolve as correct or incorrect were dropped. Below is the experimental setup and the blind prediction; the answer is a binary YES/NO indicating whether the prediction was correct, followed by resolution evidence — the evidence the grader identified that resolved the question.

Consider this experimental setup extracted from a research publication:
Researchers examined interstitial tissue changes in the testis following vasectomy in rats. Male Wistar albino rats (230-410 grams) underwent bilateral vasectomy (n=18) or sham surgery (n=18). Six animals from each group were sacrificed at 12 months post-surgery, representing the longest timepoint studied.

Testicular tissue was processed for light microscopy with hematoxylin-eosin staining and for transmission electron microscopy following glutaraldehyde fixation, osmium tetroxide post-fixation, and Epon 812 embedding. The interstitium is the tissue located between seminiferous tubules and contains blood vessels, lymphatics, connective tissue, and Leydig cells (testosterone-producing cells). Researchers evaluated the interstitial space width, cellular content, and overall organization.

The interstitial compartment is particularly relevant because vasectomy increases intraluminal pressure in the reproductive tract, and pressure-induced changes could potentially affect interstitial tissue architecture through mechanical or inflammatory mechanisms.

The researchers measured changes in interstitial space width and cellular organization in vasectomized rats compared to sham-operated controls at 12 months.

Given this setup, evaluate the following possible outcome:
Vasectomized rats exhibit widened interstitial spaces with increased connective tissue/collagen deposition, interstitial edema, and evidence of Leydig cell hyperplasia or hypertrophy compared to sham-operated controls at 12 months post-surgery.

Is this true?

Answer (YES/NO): NO